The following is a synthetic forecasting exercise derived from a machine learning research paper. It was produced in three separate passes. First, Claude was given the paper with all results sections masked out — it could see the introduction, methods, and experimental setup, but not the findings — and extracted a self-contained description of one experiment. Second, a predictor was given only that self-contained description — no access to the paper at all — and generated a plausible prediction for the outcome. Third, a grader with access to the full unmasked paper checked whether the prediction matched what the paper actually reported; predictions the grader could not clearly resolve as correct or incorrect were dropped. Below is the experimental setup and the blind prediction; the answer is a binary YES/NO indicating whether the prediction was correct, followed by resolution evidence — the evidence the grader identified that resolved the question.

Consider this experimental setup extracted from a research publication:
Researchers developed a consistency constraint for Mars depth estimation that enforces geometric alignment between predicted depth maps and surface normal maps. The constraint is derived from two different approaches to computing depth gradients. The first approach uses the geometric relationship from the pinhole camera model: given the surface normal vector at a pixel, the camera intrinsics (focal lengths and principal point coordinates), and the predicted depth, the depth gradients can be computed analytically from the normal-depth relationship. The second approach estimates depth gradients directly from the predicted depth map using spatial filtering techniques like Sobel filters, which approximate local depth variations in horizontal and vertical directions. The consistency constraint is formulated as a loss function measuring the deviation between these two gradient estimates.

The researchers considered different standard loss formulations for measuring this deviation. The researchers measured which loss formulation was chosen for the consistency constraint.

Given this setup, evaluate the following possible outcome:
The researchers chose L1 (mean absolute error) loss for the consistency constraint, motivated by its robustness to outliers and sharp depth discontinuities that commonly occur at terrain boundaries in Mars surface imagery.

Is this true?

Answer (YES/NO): NO